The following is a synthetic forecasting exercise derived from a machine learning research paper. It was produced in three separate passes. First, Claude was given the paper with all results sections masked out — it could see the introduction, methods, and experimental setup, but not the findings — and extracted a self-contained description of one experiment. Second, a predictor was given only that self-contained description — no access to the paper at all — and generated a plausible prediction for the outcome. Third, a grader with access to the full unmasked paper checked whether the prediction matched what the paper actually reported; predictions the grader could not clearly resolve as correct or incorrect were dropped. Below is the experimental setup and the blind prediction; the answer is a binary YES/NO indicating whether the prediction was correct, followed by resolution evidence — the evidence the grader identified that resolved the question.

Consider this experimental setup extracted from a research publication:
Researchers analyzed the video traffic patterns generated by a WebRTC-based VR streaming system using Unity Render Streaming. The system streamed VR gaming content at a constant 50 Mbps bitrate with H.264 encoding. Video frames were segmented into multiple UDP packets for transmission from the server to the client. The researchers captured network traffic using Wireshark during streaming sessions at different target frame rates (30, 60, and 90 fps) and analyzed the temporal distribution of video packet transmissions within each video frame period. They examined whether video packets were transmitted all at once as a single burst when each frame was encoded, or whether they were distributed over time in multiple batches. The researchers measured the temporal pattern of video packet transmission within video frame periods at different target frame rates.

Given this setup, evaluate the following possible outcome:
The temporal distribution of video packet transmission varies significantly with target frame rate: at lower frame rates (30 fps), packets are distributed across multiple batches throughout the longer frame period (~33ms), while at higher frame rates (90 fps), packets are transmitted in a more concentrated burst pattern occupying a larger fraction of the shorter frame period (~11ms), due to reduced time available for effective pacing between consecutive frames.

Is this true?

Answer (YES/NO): NO